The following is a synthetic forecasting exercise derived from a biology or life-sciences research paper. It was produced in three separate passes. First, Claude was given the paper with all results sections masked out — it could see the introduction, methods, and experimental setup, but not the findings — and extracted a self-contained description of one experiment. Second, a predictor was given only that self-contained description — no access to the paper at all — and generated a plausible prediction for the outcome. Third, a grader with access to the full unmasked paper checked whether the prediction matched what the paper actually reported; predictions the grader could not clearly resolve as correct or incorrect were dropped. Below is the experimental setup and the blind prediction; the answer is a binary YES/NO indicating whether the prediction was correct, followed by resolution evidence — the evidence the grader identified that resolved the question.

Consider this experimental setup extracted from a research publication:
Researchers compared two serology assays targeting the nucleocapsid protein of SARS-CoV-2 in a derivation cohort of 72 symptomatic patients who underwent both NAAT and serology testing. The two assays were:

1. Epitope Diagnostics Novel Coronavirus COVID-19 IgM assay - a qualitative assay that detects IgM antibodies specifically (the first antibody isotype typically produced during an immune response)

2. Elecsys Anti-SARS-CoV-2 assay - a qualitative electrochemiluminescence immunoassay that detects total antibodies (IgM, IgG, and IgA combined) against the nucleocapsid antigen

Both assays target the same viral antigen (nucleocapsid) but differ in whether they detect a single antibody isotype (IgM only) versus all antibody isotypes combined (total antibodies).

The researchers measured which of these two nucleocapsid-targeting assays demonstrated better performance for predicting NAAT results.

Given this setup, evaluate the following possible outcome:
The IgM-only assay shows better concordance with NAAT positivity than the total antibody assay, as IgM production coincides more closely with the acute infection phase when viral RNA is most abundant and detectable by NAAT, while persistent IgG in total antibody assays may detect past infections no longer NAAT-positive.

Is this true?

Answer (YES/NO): NO